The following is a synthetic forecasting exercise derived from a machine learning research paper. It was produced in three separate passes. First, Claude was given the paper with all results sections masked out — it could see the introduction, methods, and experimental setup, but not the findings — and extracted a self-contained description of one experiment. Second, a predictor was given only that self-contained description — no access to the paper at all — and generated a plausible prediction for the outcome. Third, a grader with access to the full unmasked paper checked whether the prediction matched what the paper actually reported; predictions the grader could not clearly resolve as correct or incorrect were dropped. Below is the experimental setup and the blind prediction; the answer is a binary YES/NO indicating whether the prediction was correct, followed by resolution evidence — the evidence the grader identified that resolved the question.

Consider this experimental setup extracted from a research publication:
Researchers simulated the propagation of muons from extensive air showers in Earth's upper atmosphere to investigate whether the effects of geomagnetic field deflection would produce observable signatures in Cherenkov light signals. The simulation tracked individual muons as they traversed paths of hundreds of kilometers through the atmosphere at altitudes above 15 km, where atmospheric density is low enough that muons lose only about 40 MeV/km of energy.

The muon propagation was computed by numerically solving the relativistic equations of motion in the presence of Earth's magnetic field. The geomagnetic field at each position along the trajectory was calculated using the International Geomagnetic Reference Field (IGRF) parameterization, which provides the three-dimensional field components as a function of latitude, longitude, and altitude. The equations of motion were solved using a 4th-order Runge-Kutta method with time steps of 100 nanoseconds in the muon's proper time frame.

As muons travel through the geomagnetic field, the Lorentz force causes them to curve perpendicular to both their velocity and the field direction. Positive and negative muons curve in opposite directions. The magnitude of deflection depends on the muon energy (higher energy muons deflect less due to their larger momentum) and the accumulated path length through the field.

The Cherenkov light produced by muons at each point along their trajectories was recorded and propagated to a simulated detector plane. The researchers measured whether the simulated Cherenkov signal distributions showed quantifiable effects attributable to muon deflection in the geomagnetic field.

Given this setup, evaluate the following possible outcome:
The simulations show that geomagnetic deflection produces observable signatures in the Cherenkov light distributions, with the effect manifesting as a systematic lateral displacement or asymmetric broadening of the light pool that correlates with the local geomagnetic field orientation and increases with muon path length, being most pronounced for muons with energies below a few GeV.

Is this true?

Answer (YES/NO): NO